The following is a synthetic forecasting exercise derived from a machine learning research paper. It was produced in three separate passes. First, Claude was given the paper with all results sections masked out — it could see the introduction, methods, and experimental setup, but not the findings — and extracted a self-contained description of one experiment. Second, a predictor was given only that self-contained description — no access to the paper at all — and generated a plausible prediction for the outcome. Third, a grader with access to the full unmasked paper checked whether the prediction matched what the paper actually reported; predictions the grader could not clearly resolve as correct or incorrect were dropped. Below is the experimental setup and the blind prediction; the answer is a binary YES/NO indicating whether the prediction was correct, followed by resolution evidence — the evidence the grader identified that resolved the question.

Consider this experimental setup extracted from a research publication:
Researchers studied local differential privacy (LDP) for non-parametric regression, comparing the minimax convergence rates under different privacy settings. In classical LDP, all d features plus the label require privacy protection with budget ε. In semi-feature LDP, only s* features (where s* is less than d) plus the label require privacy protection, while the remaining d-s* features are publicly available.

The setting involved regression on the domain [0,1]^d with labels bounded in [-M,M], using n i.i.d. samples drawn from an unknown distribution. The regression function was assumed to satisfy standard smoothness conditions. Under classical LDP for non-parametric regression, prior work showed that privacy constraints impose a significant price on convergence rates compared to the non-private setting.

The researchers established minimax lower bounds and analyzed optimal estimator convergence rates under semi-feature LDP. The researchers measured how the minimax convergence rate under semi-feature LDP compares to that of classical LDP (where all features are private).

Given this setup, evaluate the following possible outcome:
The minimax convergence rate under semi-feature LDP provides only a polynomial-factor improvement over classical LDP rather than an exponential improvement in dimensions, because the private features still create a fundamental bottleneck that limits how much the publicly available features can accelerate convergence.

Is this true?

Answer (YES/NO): YES